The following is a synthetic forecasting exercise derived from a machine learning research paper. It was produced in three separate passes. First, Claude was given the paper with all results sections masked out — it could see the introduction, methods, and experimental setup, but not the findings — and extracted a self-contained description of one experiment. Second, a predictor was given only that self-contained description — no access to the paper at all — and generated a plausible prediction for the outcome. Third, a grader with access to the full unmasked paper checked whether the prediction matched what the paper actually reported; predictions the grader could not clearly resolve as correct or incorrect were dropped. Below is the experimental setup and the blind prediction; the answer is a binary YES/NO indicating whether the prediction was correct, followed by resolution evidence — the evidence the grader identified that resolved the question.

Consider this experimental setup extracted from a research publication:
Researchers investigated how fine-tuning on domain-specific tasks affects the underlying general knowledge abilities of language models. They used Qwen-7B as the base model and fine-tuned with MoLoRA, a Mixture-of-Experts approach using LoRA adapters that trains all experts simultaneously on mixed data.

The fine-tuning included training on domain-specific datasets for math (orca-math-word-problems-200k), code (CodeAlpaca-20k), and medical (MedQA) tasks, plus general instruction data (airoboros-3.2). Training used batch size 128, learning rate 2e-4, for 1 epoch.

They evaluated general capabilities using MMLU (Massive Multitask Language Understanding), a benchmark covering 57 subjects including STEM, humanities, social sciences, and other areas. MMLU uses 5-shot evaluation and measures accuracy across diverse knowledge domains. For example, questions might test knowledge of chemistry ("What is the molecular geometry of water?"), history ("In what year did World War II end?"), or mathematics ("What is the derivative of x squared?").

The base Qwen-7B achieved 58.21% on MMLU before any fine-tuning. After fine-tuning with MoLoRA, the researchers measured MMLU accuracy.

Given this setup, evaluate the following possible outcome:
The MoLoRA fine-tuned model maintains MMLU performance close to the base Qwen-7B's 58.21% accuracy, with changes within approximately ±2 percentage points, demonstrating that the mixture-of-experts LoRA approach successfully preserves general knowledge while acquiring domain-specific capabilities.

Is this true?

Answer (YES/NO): NO